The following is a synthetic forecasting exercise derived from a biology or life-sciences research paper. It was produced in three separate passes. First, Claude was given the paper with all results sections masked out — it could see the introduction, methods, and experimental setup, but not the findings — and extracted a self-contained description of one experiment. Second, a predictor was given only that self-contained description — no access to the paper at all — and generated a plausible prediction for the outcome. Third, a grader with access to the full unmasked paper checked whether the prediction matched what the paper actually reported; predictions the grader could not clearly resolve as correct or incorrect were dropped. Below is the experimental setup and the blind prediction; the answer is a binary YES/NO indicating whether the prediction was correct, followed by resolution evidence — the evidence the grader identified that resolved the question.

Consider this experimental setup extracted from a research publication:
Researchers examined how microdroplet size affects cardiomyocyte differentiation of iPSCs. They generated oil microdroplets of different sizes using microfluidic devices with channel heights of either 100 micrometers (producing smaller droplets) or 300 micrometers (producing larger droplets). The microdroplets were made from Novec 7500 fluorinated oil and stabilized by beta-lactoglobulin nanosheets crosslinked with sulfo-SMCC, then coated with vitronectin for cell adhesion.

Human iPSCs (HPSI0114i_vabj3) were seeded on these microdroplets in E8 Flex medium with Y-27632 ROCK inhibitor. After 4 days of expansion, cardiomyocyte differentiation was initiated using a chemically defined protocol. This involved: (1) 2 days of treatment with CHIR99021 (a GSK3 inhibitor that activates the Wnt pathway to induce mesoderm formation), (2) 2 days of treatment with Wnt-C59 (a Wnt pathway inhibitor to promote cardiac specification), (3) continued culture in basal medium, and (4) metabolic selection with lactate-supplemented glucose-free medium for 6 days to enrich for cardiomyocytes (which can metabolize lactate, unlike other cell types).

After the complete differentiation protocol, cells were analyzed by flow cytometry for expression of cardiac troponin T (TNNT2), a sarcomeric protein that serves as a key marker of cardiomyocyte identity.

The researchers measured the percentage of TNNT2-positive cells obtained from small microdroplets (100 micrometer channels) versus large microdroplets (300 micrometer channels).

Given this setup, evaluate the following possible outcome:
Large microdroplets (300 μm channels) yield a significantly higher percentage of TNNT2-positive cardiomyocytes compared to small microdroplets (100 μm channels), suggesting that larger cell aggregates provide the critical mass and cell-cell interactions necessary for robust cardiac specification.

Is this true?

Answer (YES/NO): NO